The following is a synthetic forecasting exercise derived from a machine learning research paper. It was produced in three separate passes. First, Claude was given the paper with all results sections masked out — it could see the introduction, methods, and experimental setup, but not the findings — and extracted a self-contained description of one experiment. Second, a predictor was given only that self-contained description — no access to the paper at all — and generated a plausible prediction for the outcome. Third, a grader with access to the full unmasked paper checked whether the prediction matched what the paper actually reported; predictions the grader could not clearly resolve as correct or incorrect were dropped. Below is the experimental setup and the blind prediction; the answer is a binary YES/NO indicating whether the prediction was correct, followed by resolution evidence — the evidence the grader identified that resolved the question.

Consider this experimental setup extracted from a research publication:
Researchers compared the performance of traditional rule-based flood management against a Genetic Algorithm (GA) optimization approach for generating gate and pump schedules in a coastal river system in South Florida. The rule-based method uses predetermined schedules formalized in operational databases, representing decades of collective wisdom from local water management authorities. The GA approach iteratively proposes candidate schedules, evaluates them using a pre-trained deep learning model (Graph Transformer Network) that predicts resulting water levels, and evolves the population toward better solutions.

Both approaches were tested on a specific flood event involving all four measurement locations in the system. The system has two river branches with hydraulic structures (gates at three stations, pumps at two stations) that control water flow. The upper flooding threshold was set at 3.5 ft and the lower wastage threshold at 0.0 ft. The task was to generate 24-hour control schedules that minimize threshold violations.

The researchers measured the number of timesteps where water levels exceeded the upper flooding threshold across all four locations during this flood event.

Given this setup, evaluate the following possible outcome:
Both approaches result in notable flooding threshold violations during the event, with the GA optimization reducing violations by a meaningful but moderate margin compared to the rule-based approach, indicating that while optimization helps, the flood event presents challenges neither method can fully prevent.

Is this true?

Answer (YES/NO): NO